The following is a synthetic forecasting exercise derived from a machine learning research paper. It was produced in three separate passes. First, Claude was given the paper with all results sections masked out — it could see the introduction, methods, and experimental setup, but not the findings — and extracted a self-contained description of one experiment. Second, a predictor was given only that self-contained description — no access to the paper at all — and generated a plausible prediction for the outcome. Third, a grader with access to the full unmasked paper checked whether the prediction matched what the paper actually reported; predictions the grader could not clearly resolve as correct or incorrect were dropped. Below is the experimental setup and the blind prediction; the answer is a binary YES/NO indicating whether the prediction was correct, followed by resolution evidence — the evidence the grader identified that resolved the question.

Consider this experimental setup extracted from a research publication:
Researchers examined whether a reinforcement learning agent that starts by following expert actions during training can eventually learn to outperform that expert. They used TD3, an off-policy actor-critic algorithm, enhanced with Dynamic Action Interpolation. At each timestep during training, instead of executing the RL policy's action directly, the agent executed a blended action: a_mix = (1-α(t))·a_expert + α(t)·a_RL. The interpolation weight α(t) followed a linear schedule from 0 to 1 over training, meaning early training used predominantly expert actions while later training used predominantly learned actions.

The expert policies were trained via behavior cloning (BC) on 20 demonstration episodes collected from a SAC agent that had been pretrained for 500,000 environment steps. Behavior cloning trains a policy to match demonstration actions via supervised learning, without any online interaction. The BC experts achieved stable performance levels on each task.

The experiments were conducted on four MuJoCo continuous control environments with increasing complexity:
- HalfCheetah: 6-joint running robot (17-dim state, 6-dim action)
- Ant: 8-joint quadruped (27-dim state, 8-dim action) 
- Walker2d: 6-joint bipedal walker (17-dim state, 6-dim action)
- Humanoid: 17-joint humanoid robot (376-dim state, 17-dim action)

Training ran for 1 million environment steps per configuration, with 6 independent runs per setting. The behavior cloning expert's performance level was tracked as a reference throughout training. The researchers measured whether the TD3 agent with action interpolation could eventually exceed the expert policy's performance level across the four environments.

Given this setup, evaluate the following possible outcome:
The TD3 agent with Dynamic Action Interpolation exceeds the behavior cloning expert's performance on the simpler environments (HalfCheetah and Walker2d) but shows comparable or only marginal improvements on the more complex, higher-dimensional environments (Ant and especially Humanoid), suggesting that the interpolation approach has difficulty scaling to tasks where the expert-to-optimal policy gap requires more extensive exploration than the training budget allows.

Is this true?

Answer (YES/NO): NO